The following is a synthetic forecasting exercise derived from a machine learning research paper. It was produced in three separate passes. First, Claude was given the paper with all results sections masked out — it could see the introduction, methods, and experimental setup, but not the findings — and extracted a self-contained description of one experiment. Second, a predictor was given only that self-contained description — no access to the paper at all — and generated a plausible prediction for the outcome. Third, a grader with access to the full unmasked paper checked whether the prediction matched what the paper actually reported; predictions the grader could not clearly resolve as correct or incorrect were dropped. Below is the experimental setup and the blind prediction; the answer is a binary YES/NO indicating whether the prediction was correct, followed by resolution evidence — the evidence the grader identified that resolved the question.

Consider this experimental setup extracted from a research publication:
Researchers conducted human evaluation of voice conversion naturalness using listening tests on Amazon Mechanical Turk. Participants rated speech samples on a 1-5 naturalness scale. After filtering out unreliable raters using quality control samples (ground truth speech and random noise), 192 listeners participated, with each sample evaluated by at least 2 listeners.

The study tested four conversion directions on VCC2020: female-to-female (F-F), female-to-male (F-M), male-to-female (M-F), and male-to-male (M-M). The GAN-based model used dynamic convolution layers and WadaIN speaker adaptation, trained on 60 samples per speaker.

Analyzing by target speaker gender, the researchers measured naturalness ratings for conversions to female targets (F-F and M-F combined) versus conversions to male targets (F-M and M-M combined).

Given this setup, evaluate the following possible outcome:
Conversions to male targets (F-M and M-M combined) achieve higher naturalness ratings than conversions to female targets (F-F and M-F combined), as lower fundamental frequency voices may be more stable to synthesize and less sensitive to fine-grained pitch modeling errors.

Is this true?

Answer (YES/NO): NO